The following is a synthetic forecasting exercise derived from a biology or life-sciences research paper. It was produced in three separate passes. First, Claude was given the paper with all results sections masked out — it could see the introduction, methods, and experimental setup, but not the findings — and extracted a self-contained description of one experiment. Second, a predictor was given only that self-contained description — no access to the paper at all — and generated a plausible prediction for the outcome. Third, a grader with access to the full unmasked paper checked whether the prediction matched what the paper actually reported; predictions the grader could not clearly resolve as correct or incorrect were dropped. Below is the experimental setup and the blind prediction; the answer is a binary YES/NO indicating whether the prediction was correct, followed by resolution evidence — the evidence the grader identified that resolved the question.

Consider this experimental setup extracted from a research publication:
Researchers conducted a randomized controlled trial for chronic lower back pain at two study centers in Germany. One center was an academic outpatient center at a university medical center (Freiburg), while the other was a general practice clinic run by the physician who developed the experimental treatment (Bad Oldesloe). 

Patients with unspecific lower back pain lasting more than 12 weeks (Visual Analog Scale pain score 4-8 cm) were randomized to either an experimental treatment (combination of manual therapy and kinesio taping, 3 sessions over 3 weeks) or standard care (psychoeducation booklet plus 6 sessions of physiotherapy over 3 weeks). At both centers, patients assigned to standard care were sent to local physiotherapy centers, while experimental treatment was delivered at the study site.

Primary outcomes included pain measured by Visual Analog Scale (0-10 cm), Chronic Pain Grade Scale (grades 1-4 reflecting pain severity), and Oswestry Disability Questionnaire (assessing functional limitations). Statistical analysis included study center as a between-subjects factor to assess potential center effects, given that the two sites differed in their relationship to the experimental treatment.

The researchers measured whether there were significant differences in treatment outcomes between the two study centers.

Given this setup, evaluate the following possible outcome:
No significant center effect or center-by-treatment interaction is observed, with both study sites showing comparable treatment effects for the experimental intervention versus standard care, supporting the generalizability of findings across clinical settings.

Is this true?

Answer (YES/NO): NO